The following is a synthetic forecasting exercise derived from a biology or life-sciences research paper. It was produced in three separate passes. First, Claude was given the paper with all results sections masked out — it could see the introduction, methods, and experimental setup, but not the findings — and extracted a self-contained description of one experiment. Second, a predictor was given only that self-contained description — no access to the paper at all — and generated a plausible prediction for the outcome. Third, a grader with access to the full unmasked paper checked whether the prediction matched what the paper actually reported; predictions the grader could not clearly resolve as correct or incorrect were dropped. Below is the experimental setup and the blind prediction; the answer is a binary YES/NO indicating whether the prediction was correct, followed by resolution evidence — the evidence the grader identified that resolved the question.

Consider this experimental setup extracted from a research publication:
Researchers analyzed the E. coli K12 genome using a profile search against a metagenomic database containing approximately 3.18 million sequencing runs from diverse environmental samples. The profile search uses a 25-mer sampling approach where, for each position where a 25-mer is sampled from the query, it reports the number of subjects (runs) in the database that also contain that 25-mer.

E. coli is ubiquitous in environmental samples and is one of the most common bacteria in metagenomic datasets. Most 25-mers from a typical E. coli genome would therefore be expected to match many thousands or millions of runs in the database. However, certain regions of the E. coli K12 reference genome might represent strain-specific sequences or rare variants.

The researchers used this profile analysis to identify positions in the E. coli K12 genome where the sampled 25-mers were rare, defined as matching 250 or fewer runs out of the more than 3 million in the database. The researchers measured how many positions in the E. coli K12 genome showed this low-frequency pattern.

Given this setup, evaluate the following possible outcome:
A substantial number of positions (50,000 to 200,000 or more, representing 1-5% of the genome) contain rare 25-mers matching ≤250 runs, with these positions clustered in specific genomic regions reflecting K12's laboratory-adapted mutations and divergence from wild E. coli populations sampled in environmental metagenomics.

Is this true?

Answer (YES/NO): NO